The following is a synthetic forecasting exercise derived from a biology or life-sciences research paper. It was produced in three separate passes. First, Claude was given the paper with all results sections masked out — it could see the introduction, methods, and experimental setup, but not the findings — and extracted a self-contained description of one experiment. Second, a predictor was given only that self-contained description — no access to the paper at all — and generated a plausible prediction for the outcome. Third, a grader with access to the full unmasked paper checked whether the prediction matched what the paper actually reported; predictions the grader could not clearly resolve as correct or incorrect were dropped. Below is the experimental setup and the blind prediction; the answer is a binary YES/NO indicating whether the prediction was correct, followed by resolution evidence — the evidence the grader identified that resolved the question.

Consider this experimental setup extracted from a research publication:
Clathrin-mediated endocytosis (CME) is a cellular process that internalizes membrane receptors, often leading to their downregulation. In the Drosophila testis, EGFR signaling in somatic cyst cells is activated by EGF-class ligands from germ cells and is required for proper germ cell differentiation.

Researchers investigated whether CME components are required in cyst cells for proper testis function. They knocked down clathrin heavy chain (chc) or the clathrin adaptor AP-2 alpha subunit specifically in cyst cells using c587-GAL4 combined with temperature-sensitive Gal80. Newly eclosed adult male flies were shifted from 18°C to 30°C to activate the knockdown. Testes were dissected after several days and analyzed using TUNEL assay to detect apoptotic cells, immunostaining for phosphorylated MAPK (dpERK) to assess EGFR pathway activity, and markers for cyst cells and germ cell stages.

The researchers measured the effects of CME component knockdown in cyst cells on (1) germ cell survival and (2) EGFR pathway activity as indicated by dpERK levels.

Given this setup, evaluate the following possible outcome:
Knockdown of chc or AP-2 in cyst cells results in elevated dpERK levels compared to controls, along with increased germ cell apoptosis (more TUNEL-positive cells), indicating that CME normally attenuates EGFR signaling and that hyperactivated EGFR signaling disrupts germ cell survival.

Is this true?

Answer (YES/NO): YES